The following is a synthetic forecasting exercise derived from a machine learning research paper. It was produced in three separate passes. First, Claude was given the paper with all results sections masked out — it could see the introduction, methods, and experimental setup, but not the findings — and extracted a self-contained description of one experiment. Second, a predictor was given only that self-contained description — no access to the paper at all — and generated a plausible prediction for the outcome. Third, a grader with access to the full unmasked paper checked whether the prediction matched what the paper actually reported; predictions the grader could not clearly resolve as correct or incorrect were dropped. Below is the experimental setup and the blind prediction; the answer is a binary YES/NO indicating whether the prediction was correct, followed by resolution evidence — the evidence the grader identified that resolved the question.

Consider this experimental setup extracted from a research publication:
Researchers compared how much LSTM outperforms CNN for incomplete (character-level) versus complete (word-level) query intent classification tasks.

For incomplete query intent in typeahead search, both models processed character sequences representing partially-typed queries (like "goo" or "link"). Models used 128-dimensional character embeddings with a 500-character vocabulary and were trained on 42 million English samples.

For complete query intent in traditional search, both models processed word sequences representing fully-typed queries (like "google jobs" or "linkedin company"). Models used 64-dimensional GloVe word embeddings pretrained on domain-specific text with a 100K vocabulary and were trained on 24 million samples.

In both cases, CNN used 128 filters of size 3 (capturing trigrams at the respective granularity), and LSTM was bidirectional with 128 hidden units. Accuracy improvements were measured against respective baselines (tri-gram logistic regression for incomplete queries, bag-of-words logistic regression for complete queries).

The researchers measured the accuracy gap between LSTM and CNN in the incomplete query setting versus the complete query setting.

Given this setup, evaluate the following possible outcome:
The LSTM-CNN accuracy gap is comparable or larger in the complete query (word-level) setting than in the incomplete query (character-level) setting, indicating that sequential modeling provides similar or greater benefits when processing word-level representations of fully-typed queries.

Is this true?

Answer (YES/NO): NO